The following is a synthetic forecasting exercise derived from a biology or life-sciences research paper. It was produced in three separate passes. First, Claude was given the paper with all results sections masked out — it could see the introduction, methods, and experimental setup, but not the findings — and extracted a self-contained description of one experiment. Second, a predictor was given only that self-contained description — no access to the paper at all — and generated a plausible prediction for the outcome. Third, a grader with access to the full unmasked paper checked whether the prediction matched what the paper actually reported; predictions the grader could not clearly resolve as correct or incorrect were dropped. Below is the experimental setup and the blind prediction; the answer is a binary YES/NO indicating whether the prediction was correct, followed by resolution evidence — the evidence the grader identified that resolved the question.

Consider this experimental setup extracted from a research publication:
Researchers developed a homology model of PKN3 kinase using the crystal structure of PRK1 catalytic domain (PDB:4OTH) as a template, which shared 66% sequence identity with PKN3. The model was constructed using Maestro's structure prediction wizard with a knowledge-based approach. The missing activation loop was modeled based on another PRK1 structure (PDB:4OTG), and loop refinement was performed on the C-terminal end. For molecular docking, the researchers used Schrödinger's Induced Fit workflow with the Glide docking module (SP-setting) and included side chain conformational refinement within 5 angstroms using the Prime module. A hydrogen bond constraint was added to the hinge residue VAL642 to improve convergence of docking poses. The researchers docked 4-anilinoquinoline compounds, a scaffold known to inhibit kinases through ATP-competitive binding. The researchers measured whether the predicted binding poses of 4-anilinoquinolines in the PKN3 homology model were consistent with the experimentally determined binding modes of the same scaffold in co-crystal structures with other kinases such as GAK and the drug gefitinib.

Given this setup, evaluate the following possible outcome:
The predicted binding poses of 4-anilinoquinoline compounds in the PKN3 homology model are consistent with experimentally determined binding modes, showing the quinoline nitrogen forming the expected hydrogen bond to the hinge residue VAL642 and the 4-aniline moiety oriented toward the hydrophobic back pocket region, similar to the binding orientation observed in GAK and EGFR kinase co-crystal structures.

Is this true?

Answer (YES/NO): YES